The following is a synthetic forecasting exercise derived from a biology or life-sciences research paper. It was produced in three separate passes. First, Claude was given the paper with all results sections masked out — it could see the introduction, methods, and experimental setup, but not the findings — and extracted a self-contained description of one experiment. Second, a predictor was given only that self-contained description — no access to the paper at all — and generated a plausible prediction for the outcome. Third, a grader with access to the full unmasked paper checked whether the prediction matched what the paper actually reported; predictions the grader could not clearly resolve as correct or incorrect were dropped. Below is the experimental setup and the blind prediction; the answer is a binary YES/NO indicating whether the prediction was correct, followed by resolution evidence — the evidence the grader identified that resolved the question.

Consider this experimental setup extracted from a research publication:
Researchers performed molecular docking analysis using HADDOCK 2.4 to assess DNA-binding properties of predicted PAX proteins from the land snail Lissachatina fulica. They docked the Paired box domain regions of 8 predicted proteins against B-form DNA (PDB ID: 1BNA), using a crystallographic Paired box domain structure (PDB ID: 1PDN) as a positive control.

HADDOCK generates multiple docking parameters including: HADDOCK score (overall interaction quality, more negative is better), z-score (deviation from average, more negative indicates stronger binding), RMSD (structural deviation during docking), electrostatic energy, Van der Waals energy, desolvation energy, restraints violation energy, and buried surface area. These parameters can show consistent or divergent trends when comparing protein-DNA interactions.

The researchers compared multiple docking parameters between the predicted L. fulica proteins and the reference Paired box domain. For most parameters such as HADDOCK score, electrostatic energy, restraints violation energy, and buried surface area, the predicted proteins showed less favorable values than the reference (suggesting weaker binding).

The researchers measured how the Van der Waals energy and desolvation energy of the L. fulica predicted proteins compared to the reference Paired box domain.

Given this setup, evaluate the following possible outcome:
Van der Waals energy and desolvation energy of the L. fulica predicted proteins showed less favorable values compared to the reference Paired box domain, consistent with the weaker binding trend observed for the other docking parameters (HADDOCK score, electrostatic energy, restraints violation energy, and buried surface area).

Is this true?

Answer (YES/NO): NO